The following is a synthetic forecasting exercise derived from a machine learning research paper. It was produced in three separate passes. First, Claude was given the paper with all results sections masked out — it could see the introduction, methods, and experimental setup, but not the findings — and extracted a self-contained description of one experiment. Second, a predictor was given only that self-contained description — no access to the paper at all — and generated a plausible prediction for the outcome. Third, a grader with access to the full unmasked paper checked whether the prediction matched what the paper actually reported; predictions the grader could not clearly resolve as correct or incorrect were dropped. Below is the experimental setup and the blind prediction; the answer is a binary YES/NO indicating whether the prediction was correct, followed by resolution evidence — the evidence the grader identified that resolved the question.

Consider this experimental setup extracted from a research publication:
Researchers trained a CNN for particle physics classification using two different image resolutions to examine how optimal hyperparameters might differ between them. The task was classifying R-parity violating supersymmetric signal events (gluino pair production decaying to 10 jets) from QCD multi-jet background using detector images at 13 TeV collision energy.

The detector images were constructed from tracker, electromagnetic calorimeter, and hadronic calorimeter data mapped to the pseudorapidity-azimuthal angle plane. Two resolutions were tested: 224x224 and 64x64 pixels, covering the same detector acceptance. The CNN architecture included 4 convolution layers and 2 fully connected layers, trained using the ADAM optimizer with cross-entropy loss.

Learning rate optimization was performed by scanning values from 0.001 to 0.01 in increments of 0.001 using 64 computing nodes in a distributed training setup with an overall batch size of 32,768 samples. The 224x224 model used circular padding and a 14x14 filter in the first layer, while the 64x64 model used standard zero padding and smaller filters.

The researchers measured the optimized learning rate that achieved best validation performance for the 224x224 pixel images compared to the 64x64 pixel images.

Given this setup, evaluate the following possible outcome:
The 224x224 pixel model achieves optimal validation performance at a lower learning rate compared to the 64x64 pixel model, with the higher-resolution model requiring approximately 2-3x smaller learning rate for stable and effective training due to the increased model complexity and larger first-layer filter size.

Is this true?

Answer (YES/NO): NO